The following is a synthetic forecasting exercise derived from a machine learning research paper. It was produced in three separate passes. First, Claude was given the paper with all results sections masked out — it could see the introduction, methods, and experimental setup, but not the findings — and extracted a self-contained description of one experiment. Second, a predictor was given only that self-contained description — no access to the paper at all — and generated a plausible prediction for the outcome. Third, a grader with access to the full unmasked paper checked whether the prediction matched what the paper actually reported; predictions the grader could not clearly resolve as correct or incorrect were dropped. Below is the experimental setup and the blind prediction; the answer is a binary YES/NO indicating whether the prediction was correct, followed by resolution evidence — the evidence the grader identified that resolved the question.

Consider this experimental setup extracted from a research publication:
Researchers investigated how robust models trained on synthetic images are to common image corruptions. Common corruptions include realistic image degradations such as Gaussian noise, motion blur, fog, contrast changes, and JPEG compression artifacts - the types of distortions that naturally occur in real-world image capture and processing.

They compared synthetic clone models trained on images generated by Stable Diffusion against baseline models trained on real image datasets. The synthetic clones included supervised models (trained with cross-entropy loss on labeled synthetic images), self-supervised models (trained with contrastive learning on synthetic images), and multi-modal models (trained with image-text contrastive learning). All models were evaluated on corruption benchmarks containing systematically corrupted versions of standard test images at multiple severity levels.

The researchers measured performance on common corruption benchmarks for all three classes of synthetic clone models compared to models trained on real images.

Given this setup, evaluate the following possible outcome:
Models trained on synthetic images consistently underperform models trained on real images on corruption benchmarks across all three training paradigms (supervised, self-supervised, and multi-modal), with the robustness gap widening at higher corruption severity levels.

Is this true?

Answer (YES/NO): NO